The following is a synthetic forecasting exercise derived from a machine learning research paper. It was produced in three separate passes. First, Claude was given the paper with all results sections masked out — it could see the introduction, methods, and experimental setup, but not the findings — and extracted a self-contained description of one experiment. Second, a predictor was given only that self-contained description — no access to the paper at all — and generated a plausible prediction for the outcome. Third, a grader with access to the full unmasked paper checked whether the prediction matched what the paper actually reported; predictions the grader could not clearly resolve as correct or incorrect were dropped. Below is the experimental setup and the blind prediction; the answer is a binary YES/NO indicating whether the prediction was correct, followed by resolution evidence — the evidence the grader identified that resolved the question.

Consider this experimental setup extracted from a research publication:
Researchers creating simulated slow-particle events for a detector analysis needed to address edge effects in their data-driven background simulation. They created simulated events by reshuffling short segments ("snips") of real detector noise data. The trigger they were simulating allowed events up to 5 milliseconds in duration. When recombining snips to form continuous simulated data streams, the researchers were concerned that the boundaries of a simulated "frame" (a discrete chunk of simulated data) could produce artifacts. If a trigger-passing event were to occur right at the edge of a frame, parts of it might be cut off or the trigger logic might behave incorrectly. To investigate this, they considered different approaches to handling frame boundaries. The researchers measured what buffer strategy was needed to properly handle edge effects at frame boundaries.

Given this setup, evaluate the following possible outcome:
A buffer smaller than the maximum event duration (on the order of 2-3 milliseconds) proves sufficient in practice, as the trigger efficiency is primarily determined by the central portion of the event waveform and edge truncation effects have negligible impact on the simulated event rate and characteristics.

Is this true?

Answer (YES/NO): NO